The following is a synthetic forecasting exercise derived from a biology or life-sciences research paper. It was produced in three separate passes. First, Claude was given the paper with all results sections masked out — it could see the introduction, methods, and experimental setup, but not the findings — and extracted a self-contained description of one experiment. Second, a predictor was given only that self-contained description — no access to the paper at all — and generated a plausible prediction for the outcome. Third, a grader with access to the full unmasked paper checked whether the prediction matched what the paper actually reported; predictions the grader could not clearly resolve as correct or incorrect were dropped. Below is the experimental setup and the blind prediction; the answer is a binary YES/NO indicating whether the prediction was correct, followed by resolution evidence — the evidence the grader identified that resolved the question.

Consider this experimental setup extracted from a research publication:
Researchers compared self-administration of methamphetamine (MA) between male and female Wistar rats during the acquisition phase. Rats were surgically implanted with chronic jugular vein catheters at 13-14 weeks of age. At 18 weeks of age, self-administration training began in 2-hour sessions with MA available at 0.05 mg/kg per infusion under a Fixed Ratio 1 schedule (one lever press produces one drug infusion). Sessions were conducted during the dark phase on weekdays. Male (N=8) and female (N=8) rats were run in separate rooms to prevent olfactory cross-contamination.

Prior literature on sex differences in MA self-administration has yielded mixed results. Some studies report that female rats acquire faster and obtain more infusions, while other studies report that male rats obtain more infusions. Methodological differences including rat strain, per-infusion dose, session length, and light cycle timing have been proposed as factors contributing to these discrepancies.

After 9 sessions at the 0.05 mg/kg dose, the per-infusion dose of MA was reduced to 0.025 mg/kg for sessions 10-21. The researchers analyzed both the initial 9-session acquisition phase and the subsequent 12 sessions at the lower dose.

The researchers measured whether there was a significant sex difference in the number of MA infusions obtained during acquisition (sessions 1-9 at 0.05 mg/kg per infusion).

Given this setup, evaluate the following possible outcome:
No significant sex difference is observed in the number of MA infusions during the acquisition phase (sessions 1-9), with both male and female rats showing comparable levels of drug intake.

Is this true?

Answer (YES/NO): YES